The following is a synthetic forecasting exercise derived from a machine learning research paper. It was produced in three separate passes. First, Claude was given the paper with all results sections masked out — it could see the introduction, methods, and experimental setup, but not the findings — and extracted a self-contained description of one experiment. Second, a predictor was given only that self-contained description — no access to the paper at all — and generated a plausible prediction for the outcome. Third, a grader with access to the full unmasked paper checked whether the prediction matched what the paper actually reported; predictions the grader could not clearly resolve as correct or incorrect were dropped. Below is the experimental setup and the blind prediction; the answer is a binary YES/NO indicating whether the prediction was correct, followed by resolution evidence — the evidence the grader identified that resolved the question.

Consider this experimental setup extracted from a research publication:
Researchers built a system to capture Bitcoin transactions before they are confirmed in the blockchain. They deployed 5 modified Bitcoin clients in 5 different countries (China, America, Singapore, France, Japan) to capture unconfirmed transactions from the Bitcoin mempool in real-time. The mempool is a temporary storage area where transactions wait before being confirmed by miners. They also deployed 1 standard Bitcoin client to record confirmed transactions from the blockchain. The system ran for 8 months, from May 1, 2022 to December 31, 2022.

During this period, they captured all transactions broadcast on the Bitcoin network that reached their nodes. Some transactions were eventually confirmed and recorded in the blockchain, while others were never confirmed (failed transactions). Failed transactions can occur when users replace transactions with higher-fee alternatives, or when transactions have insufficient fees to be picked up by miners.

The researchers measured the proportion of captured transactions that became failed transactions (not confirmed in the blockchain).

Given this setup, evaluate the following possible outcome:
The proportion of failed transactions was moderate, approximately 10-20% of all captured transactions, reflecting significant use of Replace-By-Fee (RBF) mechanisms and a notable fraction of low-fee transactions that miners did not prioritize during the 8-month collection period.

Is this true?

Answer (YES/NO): NO